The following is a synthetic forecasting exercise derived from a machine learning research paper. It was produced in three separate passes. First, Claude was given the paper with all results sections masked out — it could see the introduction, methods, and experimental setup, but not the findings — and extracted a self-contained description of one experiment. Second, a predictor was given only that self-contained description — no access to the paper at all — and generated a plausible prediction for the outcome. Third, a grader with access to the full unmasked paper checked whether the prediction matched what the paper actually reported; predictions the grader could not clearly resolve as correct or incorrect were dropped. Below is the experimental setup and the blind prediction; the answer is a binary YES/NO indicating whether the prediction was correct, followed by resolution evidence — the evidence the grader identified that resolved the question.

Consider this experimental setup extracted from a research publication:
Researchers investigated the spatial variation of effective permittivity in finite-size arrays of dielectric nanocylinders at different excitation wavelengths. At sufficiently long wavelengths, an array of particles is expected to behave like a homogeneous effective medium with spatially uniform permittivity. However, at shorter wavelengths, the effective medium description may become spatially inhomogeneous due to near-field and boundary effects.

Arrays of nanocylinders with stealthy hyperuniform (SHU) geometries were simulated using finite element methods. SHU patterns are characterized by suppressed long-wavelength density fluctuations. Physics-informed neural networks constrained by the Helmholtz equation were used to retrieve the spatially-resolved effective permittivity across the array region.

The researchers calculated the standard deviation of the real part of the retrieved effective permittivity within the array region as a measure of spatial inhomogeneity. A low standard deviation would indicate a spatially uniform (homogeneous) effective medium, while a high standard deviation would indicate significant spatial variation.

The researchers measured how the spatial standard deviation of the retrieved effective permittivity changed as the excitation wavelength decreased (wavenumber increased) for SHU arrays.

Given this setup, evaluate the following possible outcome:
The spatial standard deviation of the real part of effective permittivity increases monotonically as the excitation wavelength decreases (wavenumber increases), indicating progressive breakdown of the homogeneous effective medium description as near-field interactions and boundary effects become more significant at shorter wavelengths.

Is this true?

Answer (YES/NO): YES